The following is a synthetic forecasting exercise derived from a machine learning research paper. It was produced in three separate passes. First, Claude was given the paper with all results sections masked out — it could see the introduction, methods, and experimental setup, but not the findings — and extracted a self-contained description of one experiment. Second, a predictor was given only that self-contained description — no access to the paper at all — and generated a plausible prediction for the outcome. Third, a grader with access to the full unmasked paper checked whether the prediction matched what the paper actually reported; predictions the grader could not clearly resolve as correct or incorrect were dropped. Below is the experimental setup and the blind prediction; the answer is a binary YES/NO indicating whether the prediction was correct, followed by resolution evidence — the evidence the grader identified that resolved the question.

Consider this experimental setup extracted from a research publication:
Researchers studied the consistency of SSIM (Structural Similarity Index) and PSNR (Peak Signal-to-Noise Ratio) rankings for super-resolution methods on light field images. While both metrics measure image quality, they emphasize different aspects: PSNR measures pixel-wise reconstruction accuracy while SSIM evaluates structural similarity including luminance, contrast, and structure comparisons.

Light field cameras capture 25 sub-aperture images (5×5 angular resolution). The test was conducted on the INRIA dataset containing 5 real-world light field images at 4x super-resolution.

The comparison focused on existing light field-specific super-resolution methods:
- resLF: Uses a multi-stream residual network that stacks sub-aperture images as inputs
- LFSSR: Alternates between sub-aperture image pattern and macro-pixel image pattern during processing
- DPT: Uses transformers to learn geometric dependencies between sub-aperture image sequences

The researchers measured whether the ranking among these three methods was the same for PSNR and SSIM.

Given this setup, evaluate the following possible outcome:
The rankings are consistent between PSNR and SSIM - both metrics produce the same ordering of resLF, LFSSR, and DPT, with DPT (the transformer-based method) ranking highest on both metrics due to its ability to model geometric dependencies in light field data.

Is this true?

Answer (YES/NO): YES